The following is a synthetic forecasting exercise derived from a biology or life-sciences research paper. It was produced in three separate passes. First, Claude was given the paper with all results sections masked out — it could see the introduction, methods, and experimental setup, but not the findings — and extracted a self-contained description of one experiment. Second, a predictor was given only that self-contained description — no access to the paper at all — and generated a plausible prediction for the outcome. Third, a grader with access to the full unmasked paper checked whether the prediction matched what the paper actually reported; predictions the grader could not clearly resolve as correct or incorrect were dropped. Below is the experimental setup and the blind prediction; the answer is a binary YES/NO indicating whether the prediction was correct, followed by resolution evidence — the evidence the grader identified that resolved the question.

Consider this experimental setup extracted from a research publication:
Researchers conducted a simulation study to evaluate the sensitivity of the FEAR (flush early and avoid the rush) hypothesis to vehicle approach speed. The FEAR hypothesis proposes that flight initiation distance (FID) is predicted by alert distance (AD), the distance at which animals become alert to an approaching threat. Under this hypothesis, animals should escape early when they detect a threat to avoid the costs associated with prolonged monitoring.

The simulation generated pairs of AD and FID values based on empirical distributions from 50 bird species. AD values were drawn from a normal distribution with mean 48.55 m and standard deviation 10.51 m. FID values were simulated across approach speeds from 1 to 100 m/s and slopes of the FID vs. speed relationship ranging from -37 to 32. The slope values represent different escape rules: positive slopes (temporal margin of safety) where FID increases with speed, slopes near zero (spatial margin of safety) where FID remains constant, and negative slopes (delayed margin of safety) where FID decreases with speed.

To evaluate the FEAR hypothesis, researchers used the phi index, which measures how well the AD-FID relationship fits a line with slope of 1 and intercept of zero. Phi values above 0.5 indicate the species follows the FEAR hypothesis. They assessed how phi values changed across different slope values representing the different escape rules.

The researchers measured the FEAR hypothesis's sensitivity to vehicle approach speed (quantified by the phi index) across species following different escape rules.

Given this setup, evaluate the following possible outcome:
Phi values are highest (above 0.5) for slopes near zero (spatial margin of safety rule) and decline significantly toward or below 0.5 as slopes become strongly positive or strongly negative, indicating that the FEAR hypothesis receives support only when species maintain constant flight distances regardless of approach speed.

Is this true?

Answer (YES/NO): NO